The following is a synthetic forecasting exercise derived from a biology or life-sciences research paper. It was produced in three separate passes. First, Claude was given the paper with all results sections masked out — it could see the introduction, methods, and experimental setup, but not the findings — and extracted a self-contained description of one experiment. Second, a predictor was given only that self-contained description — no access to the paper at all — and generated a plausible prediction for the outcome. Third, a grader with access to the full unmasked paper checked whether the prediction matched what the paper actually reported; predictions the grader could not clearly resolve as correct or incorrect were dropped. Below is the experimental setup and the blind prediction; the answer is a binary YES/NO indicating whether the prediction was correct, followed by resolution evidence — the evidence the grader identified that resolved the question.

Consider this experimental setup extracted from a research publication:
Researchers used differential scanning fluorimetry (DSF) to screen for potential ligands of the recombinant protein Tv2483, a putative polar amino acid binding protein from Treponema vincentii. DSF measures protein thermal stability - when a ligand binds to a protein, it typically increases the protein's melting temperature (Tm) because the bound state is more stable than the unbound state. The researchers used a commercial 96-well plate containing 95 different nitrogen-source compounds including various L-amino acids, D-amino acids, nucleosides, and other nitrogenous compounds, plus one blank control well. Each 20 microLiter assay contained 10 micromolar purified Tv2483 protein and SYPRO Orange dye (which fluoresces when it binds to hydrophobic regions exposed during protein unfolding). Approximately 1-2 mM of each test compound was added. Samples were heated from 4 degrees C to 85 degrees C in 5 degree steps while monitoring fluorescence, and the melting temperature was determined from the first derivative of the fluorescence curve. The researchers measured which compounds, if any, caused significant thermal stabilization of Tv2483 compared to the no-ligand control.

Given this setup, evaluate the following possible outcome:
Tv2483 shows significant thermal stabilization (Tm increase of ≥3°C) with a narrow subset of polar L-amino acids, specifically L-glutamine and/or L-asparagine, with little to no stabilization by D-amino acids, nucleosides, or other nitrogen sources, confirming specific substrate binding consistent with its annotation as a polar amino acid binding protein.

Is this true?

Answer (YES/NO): NO